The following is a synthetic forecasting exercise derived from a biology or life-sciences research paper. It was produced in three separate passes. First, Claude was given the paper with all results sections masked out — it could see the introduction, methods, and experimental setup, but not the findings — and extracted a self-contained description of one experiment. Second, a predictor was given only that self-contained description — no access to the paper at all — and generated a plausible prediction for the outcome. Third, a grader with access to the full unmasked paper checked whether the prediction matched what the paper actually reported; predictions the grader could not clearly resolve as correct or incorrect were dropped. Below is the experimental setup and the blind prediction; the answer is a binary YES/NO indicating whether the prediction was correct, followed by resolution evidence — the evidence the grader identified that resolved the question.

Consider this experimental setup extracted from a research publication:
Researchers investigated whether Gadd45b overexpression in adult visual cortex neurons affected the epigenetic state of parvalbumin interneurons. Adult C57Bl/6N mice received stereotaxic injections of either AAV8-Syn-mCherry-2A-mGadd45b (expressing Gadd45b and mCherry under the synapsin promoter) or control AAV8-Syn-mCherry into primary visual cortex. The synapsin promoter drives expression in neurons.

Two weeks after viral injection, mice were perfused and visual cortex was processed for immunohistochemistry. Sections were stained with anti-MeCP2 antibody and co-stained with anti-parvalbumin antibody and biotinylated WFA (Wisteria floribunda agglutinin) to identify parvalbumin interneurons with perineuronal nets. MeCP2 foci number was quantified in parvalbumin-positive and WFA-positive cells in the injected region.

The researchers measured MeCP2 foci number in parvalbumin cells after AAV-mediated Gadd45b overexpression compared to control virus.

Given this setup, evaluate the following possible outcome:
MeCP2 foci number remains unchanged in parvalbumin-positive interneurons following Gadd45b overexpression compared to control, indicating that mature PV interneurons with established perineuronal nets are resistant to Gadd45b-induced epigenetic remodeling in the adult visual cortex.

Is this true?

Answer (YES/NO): NO